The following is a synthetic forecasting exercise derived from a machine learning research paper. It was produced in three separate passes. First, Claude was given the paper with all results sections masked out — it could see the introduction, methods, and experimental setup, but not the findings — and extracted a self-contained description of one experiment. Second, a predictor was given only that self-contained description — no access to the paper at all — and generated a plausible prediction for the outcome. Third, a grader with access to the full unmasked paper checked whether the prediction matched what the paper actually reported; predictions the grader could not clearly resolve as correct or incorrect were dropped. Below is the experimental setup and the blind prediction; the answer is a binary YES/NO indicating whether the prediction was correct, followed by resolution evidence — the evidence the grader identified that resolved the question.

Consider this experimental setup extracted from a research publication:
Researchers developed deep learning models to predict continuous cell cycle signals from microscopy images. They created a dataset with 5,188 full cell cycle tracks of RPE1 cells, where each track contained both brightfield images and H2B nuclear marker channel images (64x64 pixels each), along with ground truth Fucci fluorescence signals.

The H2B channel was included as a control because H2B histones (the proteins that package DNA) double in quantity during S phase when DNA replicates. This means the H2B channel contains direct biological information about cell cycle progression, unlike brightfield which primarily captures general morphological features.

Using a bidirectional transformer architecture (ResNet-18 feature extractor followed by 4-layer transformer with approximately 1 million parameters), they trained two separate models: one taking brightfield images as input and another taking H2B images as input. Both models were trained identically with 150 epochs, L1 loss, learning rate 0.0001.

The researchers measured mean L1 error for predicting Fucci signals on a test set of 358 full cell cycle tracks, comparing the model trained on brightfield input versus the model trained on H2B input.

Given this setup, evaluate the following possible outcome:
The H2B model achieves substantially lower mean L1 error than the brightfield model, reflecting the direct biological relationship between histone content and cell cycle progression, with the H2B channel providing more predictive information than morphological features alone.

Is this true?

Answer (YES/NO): NO